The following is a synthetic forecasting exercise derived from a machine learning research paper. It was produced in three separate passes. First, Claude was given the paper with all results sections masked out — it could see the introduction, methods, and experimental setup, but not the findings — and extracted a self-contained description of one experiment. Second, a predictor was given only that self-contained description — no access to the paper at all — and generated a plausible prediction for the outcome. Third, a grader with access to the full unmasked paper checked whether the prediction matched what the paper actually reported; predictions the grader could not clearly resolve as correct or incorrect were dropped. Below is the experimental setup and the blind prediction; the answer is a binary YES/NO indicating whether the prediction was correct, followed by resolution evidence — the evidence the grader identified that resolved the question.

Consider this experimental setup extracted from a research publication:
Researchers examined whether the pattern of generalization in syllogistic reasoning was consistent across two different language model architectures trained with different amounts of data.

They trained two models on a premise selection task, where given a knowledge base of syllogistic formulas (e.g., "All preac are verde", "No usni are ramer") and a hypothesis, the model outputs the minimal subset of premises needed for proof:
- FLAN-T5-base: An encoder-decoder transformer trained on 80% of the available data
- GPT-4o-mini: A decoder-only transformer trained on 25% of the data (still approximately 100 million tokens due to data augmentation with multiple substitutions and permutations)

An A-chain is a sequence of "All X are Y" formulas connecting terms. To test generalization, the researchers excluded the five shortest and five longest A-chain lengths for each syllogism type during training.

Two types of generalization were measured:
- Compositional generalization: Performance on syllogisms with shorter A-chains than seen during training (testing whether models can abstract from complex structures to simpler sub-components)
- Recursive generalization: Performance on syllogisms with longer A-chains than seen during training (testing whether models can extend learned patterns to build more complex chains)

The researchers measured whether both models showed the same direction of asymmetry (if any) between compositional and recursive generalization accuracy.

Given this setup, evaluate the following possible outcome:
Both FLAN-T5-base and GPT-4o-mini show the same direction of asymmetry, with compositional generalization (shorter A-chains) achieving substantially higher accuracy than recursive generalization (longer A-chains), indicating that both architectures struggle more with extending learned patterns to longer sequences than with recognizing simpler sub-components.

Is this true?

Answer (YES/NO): NO